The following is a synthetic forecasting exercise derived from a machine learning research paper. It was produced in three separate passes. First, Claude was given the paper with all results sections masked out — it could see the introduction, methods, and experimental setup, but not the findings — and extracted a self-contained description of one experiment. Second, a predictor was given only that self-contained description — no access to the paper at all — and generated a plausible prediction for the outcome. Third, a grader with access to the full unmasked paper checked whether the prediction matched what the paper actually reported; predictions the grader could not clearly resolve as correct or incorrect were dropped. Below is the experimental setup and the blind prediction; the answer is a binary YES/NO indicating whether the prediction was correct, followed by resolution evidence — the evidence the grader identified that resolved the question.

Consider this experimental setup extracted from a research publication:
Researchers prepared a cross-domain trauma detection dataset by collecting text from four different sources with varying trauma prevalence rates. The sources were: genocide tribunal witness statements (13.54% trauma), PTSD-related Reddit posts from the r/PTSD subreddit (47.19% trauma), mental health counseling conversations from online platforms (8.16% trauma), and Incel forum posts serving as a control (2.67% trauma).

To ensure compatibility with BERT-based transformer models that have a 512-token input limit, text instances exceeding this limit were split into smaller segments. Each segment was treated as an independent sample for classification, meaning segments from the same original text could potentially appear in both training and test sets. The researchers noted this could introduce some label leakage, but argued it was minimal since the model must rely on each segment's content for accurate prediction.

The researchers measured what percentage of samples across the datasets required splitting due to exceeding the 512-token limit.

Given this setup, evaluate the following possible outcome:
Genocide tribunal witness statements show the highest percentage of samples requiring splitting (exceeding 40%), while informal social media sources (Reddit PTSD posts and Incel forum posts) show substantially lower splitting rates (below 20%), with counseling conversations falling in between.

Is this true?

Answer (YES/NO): NO